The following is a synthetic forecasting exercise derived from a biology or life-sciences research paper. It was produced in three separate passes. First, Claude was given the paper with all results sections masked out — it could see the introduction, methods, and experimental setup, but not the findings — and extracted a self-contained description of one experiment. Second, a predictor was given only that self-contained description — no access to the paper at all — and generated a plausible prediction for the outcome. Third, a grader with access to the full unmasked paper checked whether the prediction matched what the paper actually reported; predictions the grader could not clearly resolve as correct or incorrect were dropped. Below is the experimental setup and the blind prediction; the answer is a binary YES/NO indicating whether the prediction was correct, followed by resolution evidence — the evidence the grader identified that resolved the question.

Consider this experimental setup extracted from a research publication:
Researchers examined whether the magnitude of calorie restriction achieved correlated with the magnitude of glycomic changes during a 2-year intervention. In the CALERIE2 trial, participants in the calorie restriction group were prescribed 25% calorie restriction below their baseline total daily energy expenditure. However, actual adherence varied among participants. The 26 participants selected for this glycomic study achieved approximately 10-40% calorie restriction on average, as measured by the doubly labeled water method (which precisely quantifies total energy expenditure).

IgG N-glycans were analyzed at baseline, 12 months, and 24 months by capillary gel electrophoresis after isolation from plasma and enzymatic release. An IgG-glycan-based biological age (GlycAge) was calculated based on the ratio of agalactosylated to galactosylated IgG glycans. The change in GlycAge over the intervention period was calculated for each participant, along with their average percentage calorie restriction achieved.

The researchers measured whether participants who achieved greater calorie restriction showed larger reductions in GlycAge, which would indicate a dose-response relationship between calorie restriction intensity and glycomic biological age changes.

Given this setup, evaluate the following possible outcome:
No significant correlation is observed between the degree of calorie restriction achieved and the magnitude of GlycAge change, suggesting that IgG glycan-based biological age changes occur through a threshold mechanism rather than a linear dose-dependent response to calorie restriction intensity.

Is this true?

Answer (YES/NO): NO